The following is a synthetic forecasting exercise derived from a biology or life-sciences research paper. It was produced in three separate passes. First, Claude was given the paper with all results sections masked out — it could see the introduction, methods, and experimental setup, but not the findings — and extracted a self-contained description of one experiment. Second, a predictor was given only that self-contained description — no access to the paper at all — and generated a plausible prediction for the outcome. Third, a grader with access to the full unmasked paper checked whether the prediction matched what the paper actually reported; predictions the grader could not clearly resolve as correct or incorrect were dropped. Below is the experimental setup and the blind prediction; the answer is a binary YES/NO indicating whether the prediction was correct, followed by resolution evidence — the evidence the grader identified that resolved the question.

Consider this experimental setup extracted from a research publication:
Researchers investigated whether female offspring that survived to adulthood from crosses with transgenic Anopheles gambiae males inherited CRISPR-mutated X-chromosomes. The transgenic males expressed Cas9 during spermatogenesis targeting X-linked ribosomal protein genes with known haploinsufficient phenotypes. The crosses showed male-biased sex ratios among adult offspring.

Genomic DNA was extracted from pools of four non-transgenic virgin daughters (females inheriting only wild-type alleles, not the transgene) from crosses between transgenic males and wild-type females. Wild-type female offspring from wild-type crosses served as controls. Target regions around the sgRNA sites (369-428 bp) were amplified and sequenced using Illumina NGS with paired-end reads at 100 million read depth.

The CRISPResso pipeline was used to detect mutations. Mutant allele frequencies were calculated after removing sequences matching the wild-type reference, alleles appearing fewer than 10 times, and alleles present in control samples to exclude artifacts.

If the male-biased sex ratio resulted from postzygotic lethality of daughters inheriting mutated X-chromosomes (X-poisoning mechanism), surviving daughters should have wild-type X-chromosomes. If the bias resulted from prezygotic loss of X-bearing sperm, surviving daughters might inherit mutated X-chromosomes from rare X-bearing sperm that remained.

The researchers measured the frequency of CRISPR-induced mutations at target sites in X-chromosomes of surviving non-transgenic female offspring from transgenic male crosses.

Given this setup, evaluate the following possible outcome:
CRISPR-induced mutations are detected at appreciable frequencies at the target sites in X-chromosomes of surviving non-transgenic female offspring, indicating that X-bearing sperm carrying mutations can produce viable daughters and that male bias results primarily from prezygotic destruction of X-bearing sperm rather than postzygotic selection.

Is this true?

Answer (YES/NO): NO